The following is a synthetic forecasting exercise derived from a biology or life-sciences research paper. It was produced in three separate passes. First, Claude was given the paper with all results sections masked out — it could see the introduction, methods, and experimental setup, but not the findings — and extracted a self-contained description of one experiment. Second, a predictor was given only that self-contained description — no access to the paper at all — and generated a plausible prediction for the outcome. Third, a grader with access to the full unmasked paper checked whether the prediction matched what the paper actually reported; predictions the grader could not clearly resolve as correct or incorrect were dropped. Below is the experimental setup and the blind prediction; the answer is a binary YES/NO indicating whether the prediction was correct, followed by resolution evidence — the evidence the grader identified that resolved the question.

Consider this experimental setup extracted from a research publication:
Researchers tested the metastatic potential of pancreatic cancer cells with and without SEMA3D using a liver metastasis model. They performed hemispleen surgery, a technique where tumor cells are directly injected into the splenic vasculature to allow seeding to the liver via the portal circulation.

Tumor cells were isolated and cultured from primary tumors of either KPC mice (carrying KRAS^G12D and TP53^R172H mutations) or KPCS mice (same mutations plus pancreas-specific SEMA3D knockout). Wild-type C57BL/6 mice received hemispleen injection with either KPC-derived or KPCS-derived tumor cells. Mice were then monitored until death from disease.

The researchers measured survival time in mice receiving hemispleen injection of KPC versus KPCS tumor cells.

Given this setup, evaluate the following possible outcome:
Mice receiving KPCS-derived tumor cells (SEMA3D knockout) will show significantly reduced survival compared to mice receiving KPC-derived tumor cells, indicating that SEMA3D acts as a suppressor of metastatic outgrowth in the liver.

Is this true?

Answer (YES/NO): NO